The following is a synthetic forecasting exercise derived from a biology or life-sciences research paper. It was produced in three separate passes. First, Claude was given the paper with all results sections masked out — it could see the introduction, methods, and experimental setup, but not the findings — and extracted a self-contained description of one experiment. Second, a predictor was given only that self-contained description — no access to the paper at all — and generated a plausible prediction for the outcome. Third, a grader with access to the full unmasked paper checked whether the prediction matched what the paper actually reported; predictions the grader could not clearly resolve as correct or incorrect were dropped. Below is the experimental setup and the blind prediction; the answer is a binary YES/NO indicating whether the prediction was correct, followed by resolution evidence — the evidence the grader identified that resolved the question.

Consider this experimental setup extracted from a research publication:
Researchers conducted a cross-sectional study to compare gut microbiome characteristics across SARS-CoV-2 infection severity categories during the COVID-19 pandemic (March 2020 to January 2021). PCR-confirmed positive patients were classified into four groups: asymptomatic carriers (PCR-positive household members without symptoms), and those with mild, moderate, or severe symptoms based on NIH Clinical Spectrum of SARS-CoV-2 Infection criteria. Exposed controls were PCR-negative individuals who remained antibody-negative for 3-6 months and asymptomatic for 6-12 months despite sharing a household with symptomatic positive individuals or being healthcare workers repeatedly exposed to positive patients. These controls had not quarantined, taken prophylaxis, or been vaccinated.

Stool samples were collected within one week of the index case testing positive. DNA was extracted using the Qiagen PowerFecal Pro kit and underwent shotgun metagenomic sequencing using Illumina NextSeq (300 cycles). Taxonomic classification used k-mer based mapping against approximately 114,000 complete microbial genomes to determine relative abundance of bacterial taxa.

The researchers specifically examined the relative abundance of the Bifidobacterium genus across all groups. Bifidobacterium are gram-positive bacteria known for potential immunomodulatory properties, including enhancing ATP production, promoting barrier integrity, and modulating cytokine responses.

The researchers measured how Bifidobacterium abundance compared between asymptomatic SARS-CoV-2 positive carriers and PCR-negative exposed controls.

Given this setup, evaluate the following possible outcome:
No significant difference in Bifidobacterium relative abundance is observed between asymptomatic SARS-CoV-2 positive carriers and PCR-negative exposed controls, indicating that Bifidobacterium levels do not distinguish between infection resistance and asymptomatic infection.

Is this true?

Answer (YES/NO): YES